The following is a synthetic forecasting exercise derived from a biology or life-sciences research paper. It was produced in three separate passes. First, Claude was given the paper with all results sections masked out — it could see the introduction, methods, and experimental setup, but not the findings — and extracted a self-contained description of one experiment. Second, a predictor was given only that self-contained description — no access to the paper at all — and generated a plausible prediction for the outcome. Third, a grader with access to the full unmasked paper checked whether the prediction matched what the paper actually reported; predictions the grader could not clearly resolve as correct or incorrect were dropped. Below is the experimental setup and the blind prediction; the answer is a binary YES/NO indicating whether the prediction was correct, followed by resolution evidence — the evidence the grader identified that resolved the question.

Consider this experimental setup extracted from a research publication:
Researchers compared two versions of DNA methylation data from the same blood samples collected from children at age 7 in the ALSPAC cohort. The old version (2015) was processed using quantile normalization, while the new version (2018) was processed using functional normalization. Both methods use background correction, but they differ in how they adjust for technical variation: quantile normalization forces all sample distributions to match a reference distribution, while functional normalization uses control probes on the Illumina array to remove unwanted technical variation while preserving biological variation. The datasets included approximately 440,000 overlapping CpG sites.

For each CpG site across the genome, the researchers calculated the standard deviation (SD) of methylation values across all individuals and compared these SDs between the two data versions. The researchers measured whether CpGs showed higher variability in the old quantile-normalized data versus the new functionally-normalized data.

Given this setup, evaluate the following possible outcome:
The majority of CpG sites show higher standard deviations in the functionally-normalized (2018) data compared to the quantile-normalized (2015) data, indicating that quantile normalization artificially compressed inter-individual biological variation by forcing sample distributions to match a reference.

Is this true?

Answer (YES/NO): NO